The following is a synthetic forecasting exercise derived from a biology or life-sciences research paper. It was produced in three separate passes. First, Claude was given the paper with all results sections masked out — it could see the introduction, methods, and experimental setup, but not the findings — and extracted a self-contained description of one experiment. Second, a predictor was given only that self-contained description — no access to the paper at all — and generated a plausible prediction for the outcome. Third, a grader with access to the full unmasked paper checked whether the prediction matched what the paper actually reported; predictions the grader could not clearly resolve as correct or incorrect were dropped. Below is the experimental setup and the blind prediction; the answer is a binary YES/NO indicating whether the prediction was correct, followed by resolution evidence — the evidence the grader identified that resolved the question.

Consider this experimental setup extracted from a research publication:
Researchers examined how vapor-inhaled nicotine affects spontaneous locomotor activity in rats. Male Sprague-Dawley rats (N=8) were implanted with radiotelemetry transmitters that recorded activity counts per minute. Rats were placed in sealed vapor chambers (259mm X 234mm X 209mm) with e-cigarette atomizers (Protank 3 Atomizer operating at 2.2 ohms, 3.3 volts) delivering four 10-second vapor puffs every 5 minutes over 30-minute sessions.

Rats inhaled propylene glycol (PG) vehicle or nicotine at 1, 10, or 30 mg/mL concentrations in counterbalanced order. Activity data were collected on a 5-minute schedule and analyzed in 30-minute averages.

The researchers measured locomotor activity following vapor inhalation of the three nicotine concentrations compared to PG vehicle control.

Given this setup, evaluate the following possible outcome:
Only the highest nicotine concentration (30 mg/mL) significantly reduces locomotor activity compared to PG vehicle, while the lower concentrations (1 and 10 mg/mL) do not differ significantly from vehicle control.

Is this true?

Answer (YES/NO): NO